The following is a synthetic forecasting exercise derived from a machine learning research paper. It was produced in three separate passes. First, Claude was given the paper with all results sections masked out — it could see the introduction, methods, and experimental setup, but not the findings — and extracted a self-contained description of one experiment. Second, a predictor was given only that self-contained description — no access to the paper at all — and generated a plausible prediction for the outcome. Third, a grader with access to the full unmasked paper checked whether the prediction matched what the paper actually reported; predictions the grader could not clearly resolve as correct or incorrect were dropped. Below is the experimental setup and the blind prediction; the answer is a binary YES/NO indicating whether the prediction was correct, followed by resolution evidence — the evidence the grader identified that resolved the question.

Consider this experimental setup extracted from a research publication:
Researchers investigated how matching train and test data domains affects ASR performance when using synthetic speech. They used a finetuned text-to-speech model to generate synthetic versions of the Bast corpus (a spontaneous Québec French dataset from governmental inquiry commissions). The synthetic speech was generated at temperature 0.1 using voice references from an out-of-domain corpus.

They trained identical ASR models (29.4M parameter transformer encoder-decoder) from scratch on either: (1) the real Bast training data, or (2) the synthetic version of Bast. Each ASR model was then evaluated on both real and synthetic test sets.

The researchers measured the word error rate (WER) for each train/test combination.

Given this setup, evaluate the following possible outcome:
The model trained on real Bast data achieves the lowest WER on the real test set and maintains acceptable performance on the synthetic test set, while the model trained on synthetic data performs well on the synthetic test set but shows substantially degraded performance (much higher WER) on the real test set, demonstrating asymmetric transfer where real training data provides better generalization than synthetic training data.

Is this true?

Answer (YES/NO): YES